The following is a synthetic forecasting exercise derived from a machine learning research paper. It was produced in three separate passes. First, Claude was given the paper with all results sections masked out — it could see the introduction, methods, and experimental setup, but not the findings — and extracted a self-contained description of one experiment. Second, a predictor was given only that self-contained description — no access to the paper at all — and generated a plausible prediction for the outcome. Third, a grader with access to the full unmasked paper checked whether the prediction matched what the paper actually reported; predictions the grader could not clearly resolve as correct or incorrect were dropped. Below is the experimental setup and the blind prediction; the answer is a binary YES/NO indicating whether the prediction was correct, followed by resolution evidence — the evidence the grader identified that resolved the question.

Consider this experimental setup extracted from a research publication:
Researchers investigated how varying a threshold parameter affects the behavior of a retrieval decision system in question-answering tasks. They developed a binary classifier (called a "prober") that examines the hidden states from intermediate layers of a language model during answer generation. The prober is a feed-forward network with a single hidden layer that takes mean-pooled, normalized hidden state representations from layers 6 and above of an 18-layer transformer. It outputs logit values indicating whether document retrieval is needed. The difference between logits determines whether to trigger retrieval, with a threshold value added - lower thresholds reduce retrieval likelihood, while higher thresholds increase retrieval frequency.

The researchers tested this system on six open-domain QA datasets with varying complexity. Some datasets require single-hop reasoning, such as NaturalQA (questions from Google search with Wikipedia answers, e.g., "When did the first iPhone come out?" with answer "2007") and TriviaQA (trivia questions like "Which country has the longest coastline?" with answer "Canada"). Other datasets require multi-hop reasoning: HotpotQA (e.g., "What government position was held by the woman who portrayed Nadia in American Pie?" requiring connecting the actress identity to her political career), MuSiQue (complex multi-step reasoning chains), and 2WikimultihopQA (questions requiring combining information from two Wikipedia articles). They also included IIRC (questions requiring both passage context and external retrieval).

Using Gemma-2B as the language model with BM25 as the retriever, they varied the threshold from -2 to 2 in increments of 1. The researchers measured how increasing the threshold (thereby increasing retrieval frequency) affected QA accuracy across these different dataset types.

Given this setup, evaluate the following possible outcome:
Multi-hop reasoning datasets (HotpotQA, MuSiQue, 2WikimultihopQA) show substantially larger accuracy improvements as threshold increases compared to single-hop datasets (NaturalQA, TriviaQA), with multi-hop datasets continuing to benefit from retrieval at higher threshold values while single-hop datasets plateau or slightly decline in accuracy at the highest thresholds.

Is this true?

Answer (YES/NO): NO